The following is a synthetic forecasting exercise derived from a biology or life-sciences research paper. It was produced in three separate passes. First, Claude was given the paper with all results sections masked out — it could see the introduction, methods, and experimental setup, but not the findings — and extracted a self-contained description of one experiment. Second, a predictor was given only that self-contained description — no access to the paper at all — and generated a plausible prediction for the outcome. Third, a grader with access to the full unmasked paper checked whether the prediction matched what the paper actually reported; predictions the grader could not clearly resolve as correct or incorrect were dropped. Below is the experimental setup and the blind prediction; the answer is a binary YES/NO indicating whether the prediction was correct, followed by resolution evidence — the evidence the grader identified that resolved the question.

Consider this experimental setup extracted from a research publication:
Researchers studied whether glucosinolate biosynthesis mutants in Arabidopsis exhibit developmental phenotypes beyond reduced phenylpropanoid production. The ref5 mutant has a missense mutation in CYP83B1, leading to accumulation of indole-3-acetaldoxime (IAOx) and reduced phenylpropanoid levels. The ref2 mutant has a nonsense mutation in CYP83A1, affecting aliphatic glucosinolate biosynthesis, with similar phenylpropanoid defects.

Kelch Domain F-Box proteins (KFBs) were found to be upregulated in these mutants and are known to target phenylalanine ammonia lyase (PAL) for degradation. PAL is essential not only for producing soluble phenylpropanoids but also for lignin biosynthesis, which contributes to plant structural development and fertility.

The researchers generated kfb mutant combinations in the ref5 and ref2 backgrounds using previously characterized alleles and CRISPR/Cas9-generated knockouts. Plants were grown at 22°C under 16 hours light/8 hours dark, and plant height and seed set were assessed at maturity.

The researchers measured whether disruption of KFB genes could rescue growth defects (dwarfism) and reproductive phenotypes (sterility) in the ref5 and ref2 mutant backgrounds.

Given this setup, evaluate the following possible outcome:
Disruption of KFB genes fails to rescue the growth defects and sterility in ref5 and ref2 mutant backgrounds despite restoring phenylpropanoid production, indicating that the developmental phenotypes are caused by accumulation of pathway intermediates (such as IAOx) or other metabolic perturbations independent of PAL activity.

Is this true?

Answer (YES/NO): NO